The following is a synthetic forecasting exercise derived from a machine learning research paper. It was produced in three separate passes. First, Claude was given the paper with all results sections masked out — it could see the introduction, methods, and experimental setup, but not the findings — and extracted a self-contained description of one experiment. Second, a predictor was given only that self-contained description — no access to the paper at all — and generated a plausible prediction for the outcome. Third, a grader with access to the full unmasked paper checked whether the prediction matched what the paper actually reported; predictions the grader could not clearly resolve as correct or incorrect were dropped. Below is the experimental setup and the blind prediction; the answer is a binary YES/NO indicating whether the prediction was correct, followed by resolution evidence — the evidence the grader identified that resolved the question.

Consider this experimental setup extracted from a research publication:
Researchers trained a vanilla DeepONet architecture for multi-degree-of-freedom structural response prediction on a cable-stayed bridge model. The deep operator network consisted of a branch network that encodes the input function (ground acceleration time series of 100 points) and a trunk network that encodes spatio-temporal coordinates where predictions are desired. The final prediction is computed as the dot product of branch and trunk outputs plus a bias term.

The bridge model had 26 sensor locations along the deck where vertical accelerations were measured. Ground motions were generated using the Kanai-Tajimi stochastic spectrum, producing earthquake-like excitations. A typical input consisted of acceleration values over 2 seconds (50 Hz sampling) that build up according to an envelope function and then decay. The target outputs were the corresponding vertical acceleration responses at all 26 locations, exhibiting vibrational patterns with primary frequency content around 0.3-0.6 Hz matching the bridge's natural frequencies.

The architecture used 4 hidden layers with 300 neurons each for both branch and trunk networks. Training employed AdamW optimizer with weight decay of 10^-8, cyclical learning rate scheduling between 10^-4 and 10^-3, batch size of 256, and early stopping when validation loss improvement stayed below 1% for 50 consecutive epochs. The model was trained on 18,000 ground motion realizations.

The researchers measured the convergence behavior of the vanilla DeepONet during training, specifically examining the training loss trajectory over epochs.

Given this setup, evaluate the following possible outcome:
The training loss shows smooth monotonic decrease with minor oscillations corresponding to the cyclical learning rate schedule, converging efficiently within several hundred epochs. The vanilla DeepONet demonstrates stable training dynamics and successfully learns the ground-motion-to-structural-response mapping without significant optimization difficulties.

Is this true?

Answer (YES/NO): NO